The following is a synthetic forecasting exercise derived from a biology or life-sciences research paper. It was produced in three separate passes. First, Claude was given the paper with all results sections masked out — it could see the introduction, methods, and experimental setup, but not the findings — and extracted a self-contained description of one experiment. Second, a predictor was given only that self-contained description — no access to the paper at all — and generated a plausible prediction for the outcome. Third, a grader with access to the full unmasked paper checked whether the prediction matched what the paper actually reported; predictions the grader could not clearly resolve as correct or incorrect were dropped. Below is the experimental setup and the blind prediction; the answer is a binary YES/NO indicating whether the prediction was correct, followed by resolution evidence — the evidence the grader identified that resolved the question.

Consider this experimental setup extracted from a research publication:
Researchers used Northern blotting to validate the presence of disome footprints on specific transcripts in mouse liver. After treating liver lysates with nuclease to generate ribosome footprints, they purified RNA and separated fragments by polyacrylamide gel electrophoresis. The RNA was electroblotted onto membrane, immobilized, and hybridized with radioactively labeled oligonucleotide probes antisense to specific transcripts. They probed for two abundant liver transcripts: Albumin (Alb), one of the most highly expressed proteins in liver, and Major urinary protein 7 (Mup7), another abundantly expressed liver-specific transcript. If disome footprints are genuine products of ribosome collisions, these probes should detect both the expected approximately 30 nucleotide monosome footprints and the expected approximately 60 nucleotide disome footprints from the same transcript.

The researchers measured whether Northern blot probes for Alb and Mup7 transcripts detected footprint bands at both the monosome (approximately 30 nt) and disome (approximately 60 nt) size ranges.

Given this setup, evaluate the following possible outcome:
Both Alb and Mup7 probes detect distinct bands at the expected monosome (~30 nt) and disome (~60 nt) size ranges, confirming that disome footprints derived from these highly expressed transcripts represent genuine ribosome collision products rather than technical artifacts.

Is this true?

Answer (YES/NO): YES